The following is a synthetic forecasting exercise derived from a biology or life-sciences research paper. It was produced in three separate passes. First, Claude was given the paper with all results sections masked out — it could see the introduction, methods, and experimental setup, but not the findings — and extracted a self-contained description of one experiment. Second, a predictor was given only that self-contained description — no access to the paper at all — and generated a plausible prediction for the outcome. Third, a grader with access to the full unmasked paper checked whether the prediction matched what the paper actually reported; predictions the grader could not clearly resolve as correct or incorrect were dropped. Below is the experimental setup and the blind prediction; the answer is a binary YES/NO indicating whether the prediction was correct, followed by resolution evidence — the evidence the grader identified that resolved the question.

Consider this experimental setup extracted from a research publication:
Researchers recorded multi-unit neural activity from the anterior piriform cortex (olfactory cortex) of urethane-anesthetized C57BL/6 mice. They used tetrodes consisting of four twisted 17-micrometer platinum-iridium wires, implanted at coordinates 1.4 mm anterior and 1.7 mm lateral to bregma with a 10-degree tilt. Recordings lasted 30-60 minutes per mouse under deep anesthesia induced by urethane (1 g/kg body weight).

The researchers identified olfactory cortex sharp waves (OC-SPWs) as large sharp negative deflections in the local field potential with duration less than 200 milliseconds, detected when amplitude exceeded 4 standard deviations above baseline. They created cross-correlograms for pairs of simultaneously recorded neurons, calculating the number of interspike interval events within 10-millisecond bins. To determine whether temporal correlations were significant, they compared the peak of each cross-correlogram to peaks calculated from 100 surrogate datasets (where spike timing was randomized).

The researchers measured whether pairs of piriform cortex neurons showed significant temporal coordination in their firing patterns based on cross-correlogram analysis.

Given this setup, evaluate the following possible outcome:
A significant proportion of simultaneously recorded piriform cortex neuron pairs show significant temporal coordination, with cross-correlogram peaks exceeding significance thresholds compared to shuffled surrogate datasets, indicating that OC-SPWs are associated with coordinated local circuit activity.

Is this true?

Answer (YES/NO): YES